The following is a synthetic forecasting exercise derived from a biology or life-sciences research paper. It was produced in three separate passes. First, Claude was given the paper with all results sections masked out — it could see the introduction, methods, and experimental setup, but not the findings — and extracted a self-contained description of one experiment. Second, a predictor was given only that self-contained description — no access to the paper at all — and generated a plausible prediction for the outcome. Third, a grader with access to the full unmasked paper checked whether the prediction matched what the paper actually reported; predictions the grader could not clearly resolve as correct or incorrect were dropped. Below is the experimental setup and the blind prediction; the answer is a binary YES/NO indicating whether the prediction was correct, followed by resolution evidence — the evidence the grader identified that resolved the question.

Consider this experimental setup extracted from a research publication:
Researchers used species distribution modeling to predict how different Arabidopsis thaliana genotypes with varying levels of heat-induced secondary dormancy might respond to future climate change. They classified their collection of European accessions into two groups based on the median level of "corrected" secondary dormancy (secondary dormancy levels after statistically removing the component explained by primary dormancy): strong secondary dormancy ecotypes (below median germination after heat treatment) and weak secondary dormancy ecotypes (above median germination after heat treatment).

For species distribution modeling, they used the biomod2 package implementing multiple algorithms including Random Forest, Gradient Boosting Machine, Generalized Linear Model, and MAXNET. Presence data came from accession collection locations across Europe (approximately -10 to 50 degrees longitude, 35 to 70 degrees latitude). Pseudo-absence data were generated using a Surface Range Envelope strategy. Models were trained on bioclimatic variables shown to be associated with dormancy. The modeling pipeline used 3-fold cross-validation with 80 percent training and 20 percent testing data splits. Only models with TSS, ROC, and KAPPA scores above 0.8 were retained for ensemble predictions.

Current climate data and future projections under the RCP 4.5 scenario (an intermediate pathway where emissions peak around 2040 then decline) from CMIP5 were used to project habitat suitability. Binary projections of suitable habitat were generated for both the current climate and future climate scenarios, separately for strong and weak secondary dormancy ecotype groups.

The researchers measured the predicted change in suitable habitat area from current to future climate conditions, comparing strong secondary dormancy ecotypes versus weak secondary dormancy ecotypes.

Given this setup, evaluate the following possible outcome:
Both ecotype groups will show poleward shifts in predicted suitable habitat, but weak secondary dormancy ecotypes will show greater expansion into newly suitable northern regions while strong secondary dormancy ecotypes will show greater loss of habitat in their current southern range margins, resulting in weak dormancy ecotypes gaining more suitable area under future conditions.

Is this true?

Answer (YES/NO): NO